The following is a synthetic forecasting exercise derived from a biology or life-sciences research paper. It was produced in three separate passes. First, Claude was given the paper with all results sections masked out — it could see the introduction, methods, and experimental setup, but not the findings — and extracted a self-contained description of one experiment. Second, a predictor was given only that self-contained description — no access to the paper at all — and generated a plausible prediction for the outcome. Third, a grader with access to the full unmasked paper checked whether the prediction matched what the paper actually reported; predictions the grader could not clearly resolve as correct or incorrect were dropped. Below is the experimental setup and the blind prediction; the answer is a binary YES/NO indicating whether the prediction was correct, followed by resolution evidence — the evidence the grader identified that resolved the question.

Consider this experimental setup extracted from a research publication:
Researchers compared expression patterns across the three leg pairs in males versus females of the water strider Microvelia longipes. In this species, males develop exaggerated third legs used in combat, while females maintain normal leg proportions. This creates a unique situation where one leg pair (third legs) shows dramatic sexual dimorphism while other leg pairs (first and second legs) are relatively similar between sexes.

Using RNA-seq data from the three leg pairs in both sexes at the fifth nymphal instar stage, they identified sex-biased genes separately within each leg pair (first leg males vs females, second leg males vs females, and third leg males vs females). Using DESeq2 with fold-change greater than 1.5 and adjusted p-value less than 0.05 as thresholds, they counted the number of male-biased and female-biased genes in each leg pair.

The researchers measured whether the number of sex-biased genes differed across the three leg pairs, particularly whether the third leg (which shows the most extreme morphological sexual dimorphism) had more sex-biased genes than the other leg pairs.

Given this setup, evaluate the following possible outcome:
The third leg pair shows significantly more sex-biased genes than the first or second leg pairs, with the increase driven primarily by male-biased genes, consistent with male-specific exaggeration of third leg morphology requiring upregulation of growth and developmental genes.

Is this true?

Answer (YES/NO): NO